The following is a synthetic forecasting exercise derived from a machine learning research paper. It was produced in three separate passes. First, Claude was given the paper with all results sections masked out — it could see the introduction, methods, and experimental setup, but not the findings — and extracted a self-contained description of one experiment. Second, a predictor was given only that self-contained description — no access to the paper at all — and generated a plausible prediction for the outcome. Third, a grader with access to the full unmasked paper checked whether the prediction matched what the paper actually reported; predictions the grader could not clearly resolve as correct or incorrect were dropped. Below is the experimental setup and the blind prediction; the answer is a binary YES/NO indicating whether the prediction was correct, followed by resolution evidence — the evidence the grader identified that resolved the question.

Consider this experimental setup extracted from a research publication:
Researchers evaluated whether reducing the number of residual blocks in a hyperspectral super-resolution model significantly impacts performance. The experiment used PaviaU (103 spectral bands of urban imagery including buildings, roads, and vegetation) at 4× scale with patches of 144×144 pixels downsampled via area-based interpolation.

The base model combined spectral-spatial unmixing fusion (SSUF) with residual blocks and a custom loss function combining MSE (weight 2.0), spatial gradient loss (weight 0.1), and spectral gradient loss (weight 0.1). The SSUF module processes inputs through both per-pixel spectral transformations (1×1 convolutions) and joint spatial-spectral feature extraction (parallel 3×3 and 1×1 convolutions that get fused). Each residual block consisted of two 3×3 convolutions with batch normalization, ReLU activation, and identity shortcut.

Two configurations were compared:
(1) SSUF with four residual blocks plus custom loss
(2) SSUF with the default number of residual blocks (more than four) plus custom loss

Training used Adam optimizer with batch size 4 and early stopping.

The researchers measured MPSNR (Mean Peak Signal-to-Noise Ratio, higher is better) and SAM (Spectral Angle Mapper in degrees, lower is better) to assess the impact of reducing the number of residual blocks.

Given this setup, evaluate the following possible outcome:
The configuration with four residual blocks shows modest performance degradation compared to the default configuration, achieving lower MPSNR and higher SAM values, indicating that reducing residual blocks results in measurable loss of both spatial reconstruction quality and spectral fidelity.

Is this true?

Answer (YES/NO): YES